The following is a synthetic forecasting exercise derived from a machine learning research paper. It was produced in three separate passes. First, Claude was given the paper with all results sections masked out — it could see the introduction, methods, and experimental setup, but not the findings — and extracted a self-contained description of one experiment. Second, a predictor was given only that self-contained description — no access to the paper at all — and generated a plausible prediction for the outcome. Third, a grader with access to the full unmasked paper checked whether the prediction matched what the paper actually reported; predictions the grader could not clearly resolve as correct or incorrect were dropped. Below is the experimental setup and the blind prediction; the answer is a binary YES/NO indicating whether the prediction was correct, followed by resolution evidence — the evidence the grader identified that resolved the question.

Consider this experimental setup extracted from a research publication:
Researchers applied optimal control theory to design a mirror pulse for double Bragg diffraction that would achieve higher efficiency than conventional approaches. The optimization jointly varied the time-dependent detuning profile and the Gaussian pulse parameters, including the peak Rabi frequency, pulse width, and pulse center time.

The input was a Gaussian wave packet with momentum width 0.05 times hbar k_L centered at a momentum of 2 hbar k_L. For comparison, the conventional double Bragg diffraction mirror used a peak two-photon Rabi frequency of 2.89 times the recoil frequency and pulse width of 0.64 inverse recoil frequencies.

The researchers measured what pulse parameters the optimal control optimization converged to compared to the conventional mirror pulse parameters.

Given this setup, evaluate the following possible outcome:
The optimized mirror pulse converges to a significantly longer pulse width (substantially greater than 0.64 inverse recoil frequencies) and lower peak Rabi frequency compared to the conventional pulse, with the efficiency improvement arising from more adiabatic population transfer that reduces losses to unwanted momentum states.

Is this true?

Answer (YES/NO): YES